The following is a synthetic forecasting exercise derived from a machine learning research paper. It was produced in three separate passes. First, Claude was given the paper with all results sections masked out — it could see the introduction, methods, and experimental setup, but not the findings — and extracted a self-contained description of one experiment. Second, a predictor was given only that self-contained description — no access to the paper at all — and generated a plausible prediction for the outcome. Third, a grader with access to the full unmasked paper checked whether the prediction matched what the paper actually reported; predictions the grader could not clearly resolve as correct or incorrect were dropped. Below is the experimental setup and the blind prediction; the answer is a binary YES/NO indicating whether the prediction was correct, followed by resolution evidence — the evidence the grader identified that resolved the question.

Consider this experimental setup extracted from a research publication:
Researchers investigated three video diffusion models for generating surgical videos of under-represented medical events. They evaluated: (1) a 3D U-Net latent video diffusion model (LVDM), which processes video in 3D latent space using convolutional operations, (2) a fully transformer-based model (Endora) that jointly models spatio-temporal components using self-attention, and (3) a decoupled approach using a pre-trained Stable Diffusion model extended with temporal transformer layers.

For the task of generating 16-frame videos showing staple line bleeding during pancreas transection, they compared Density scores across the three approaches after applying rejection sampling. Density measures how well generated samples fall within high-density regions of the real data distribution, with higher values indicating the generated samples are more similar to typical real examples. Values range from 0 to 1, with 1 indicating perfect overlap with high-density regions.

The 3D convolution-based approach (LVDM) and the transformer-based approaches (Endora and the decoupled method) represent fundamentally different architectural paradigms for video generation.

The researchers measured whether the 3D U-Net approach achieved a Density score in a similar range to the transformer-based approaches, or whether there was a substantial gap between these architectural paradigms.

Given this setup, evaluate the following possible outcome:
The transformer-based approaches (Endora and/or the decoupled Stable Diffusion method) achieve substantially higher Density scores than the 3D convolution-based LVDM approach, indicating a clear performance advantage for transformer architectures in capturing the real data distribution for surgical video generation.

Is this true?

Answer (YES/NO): YES